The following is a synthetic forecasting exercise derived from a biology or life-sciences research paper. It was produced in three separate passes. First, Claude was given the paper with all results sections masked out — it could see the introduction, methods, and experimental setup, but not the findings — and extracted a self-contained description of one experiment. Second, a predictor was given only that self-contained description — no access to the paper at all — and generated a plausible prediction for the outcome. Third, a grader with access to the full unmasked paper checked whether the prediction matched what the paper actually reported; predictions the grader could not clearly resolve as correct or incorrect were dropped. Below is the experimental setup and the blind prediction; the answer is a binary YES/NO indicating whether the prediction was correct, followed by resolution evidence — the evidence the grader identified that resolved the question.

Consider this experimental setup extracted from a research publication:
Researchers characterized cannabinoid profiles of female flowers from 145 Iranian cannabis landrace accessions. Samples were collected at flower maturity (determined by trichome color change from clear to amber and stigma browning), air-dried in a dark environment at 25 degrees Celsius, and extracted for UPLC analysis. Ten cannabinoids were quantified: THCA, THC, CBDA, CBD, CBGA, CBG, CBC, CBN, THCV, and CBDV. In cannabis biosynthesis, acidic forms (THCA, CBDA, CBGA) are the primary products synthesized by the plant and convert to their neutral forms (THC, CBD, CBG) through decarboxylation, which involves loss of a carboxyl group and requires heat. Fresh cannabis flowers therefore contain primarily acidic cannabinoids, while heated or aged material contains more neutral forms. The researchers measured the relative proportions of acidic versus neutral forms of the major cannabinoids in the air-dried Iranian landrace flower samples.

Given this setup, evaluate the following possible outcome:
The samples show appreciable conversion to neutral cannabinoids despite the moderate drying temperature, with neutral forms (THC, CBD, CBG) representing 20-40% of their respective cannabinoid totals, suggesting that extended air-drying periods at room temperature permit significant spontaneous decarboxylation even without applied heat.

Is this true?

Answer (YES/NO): NO